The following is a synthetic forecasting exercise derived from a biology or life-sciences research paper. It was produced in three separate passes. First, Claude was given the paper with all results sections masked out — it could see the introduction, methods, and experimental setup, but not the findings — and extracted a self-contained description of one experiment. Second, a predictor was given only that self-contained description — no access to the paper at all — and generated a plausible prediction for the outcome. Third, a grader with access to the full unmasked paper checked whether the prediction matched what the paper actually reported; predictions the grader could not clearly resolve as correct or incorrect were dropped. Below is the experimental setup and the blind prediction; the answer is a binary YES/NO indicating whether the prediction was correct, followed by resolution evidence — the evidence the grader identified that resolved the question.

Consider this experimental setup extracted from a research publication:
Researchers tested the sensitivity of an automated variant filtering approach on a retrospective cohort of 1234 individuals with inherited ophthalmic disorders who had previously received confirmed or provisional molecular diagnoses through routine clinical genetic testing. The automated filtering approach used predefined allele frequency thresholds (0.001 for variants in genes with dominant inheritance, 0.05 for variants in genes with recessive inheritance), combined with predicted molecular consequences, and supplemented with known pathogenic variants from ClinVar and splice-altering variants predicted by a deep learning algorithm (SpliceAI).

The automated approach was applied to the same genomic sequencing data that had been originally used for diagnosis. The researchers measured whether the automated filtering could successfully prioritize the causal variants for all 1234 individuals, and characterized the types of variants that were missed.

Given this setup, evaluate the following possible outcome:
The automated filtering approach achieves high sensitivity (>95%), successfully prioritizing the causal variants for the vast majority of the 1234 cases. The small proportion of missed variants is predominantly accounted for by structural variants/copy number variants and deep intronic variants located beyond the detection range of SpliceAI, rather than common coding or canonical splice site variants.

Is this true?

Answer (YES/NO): NO